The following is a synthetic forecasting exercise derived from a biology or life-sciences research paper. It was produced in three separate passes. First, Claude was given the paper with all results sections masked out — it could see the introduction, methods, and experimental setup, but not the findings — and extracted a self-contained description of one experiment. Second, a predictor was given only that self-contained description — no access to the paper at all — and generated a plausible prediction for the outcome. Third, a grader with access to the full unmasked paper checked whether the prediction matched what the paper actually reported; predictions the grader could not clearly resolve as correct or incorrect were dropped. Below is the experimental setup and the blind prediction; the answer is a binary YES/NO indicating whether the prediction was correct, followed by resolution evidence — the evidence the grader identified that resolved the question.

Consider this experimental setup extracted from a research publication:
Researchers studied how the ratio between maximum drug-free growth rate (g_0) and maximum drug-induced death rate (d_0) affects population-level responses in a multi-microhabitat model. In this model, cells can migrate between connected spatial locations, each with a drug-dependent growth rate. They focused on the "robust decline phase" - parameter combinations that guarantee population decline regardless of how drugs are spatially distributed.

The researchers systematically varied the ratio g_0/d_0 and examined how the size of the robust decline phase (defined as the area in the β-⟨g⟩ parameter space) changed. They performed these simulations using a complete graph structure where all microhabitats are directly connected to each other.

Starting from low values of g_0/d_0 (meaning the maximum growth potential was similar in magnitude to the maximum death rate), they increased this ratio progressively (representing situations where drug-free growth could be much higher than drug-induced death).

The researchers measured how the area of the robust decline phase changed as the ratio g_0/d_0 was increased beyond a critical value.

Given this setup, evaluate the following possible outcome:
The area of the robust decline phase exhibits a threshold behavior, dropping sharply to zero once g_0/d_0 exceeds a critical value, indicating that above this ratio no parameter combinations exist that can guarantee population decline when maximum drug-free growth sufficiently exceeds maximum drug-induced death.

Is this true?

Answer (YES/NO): NO